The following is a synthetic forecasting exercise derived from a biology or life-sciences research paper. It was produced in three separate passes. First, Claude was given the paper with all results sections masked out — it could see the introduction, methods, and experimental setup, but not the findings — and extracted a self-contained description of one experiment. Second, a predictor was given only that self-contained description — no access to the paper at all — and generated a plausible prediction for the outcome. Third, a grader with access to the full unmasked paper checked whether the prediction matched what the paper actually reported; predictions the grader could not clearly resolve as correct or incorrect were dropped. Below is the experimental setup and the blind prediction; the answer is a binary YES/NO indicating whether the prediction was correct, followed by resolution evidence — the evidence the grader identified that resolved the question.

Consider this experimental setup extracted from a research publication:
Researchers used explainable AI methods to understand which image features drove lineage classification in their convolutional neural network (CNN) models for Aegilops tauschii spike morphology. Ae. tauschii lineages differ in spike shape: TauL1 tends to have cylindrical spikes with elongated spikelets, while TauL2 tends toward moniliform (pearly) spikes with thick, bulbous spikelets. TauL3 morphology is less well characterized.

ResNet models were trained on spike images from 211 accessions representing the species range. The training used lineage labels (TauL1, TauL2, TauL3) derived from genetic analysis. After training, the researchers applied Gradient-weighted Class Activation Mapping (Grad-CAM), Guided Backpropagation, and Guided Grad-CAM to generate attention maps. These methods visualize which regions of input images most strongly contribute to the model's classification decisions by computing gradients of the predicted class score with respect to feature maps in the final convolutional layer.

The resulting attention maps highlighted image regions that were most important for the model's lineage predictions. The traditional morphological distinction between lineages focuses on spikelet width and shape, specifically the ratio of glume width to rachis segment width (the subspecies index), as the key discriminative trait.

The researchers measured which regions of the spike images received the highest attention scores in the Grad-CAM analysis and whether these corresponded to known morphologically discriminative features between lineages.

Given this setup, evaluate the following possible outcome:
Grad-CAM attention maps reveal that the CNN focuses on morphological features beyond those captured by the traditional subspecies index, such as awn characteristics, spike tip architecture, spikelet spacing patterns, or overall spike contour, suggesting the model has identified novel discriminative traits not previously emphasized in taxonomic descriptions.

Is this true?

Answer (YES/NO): NO